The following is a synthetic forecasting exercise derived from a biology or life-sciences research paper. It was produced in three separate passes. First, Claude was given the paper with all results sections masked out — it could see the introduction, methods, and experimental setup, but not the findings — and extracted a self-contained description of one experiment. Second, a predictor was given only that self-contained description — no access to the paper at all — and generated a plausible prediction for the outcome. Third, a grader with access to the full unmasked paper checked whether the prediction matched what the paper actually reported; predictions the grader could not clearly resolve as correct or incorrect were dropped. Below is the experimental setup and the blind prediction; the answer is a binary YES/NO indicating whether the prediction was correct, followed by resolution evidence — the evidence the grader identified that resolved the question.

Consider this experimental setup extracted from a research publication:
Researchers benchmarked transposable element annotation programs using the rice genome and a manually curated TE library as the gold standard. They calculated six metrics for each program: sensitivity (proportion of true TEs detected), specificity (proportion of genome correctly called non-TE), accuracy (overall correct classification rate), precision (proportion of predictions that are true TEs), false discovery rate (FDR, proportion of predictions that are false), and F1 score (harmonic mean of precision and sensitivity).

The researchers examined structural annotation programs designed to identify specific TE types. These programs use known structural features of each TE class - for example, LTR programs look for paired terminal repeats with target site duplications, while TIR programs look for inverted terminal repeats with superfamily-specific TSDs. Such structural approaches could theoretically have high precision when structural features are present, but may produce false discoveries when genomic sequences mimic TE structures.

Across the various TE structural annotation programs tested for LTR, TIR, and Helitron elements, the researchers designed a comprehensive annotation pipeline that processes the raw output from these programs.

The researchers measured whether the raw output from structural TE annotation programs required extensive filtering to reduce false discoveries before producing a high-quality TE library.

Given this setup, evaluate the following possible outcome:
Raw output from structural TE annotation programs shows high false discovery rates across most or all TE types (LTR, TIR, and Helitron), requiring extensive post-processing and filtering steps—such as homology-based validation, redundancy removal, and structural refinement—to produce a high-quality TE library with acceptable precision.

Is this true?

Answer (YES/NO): YES